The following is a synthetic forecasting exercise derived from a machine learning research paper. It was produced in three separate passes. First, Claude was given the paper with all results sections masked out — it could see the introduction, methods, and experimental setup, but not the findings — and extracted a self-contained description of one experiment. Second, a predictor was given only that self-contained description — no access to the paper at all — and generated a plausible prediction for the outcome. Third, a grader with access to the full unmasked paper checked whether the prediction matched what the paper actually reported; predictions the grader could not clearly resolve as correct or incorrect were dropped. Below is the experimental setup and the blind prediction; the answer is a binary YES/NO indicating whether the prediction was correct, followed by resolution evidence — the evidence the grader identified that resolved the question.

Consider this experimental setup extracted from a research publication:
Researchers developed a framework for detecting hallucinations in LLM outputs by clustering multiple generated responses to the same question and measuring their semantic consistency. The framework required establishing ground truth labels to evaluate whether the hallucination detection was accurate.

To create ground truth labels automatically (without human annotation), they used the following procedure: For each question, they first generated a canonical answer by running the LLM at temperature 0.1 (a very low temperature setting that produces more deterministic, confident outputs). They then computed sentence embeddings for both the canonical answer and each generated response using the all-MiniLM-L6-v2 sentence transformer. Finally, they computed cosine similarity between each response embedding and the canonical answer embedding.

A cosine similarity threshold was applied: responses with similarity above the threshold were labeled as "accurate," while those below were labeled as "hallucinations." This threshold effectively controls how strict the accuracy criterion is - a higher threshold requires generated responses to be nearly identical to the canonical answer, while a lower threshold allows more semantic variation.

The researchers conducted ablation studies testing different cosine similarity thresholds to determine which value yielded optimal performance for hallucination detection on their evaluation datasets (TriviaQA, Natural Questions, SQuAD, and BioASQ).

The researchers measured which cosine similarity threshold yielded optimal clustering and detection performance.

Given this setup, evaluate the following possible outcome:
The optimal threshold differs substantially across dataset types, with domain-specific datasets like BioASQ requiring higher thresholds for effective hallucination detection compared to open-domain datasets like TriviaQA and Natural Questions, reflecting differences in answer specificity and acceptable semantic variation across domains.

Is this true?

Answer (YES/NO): NO